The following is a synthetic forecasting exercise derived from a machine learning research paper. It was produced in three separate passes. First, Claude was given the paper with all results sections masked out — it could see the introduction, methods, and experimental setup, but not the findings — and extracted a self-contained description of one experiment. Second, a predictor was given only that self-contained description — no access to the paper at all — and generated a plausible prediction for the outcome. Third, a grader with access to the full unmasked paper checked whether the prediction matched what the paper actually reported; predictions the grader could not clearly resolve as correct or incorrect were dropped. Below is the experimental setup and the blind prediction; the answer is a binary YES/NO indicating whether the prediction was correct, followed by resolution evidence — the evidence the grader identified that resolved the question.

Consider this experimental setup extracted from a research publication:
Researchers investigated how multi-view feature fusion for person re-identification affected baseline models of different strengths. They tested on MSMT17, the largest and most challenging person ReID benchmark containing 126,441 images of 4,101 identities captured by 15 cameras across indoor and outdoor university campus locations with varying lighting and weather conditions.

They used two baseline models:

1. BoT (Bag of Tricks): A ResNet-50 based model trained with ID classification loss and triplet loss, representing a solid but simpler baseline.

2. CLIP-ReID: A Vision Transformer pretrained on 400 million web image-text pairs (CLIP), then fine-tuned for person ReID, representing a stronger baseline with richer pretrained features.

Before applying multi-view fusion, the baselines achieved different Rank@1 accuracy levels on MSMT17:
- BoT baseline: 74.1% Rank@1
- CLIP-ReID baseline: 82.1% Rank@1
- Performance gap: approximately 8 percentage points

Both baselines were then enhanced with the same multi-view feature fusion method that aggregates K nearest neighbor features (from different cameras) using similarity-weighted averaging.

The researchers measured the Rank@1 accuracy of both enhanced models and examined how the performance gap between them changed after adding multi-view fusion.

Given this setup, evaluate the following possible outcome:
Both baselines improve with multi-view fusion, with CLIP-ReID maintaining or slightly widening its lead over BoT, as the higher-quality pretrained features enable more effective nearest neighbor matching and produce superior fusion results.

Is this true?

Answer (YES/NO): NO